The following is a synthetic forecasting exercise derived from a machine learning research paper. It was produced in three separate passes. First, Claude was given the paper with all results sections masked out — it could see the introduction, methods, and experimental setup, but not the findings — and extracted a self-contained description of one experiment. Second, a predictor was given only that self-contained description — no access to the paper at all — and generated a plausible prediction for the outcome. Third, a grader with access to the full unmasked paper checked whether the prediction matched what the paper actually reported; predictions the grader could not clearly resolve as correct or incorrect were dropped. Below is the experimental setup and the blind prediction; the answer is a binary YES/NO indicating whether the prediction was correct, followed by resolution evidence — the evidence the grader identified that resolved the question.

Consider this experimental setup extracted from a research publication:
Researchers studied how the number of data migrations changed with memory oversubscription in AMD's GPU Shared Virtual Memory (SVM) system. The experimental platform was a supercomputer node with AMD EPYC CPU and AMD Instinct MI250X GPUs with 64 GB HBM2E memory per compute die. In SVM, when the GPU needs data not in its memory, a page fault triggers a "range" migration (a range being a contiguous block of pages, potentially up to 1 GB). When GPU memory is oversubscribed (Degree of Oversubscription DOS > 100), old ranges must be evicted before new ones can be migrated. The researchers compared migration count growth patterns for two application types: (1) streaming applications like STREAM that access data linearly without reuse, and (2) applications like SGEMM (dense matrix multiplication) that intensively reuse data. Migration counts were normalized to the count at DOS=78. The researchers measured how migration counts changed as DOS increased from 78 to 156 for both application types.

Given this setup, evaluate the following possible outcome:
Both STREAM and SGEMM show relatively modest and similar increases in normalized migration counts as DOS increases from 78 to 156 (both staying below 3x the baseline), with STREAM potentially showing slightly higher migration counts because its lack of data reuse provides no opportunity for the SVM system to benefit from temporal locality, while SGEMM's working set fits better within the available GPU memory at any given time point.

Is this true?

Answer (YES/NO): NO